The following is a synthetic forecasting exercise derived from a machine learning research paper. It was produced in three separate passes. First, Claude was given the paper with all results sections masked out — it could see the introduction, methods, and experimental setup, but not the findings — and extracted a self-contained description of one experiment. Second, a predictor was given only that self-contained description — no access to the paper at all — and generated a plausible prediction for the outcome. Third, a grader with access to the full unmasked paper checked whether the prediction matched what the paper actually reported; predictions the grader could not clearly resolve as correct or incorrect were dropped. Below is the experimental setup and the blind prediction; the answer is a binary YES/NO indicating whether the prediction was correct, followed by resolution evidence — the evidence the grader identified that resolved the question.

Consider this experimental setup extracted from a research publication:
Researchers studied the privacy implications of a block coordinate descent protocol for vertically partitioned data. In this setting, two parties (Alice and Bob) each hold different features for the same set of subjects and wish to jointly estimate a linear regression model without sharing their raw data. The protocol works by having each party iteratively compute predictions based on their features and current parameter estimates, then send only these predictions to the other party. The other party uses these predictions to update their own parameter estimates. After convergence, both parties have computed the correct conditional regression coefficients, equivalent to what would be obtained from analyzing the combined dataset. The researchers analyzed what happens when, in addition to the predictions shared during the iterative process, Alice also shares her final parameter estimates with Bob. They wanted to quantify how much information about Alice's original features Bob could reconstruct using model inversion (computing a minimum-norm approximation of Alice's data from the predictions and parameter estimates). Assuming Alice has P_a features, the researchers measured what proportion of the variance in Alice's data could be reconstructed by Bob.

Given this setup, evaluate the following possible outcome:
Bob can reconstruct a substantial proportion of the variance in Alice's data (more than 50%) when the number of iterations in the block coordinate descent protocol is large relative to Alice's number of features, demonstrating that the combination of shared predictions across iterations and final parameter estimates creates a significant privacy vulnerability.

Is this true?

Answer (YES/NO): NO